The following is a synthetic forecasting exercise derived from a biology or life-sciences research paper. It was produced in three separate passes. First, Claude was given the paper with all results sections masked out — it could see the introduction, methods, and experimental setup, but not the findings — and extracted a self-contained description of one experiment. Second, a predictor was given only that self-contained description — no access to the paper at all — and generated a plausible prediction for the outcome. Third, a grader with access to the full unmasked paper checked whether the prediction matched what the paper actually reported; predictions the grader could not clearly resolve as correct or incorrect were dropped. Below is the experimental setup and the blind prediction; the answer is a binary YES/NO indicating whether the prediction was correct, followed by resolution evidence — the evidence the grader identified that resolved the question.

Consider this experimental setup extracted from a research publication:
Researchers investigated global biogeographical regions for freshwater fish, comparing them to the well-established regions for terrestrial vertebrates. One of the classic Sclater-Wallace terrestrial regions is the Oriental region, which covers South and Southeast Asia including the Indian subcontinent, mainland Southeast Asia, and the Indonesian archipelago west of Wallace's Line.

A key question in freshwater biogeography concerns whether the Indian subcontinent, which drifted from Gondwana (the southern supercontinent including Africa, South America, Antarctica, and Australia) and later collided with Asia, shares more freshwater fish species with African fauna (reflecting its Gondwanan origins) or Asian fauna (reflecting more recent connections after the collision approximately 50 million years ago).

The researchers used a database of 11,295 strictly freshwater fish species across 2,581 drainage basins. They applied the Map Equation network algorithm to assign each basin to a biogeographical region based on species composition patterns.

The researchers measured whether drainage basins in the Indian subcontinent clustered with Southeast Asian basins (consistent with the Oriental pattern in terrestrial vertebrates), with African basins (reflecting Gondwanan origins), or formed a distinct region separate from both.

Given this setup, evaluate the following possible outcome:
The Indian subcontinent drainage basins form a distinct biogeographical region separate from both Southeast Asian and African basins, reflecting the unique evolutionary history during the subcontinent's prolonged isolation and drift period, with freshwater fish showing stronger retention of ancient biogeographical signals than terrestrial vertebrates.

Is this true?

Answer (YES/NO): NO